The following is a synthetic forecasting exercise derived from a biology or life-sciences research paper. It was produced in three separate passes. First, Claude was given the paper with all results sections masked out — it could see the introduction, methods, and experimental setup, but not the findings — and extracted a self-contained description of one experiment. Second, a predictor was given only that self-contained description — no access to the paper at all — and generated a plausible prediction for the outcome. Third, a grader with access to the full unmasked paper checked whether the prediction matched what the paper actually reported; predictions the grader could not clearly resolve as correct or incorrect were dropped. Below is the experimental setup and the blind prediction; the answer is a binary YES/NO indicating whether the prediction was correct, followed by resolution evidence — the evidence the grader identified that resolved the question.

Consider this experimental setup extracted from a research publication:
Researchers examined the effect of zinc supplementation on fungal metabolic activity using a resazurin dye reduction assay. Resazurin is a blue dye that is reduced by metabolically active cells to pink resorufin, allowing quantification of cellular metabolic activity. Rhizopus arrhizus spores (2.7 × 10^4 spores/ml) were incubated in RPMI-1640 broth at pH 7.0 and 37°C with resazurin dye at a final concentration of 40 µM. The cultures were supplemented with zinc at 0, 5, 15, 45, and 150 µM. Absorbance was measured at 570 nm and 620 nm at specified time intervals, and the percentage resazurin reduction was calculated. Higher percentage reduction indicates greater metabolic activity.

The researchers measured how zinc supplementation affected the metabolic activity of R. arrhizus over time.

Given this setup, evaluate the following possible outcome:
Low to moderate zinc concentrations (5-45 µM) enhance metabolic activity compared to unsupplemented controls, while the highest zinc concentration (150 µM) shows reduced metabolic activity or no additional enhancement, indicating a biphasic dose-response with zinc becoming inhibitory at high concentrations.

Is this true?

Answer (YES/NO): NO